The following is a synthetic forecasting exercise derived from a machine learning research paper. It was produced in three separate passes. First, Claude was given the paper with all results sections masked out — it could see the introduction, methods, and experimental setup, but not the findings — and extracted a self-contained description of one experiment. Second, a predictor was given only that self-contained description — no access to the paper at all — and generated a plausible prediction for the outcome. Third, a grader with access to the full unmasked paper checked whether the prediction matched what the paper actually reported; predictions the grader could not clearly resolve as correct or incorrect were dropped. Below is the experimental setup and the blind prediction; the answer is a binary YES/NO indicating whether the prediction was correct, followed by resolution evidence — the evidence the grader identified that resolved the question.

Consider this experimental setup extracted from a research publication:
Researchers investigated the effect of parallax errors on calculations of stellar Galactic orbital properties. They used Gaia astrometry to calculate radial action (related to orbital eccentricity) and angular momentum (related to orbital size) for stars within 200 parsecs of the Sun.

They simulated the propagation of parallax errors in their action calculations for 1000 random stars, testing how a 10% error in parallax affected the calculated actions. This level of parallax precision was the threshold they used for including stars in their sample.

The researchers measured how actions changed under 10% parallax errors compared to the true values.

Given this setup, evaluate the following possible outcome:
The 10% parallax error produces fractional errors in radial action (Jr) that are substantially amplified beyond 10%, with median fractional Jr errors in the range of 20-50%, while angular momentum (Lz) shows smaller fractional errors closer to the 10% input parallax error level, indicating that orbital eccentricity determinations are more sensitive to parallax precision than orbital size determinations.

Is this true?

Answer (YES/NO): NO